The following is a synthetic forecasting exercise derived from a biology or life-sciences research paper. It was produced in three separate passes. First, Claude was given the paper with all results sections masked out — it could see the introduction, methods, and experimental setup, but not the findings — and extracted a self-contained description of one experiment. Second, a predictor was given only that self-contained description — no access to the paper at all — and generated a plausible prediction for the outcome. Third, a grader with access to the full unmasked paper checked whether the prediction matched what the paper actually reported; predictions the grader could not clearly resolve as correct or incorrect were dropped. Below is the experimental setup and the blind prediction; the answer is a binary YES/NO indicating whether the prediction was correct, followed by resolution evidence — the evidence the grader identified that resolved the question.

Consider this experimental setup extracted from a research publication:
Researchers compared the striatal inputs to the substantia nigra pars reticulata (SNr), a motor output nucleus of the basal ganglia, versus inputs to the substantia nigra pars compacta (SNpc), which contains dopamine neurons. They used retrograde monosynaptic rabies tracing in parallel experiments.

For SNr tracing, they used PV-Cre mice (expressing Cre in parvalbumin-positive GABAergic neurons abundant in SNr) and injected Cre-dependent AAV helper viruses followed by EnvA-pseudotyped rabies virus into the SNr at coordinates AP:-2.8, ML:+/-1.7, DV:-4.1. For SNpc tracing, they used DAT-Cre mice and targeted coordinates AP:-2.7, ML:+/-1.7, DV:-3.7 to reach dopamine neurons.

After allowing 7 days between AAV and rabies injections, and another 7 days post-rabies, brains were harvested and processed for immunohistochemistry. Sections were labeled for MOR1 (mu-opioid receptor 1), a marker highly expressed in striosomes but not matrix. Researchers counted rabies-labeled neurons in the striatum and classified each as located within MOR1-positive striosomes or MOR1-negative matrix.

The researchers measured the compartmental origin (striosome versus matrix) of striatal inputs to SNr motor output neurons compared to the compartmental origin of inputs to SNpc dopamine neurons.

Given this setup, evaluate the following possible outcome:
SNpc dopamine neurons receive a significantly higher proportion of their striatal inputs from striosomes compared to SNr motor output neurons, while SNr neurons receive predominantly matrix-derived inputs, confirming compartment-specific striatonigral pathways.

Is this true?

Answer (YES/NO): YES